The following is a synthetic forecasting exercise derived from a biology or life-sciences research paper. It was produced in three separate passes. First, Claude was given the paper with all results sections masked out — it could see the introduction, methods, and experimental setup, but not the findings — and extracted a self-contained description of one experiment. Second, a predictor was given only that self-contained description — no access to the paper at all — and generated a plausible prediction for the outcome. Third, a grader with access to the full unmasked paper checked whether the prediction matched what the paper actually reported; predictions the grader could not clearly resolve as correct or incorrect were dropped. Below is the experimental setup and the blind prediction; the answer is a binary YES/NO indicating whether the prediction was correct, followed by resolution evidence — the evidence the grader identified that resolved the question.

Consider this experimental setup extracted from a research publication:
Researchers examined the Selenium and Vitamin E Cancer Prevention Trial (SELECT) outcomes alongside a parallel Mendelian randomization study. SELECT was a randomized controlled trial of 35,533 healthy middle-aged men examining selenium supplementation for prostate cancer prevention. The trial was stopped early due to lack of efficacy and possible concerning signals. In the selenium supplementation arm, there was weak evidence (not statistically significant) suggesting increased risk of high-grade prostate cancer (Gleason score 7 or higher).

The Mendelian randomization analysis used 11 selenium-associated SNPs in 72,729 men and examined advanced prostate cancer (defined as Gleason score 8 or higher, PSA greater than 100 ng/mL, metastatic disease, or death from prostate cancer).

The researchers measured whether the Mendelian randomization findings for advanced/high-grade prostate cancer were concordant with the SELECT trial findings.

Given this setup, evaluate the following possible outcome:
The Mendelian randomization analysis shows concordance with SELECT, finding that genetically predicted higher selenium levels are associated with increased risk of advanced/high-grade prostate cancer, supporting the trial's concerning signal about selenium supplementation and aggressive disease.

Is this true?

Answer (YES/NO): YES